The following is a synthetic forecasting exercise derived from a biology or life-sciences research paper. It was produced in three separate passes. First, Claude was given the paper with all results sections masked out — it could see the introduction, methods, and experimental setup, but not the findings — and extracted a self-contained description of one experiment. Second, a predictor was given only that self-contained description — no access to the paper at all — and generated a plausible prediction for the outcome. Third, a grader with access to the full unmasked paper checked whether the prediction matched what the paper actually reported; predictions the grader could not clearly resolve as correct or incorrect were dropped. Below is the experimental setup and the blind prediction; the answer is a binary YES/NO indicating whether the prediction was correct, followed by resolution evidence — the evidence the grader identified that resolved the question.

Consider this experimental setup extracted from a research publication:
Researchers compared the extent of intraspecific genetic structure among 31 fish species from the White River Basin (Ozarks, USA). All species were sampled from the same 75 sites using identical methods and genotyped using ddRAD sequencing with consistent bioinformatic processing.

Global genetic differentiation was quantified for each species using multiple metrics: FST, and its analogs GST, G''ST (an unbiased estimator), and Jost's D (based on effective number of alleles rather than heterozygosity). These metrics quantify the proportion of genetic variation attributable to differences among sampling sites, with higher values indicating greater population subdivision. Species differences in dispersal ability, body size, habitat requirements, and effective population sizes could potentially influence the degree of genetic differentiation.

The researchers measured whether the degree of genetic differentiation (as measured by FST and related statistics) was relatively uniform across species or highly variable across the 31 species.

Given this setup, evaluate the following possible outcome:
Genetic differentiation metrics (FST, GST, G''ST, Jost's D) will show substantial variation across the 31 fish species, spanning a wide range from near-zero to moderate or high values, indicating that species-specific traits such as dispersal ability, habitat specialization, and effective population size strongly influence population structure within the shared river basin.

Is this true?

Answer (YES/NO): YES